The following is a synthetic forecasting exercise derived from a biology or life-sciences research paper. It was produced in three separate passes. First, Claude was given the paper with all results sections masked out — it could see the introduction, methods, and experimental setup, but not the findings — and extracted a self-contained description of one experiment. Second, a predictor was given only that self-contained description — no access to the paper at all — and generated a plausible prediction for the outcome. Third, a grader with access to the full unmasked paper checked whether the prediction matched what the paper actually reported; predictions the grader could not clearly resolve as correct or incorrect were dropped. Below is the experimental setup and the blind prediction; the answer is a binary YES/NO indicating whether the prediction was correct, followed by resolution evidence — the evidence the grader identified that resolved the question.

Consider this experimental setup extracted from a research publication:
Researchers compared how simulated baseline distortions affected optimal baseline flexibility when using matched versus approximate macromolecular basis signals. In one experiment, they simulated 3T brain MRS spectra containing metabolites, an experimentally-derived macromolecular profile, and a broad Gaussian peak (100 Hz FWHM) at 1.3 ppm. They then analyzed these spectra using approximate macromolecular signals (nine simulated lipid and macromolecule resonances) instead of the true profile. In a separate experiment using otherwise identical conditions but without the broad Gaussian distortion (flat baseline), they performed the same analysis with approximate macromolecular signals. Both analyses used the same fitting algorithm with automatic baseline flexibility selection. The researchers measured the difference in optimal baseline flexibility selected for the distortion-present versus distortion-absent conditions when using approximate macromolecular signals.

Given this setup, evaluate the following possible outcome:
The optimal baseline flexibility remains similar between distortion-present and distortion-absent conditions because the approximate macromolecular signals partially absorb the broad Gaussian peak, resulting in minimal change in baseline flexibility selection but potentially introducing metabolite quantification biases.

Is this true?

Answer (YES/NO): NO